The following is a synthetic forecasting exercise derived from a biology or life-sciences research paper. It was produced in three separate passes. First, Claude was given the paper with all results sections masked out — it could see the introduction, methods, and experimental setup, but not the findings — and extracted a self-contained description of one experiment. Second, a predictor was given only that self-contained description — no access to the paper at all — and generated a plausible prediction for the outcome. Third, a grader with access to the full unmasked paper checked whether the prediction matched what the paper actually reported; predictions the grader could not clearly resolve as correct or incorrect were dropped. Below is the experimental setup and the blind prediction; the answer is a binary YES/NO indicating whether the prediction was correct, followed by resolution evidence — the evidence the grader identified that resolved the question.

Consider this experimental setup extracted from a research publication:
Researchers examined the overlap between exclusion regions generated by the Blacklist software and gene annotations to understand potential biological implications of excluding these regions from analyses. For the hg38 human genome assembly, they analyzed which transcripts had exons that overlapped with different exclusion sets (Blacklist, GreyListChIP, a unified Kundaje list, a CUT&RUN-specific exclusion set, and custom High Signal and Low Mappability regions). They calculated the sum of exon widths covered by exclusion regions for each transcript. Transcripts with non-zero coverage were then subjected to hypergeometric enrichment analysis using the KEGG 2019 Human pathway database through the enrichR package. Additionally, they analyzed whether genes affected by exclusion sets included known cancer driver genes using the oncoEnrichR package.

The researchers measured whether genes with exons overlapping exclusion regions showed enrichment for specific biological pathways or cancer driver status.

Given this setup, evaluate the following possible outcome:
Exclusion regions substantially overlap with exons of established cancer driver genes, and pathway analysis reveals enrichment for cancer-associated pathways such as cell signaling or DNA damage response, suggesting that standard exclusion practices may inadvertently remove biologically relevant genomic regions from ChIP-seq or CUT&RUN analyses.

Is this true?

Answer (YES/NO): NO